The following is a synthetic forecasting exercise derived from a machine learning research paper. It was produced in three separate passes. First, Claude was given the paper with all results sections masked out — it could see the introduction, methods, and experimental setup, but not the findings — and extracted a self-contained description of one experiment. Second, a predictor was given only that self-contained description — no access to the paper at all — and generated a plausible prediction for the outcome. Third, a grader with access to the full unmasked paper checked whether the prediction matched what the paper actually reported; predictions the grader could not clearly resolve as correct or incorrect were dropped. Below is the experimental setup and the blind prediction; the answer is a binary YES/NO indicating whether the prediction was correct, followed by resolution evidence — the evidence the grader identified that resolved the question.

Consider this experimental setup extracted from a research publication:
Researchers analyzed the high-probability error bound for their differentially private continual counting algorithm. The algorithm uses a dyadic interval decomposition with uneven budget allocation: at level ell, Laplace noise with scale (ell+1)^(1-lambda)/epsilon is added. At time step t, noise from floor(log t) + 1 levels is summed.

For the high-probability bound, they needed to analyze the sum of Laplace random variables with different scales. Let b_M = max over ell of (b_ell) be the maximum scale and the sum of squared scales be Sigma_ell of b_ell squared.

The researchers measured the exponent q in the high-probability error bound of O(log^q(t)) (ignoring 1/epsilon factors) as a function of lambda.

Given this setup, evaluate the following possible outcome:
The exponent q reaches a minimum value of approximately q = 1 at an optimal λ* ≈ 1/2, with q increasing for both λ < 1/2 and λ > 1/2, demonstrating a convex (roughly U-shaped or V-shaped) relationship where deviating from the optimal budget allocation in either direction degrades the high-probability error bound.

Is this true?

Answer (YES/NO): NO